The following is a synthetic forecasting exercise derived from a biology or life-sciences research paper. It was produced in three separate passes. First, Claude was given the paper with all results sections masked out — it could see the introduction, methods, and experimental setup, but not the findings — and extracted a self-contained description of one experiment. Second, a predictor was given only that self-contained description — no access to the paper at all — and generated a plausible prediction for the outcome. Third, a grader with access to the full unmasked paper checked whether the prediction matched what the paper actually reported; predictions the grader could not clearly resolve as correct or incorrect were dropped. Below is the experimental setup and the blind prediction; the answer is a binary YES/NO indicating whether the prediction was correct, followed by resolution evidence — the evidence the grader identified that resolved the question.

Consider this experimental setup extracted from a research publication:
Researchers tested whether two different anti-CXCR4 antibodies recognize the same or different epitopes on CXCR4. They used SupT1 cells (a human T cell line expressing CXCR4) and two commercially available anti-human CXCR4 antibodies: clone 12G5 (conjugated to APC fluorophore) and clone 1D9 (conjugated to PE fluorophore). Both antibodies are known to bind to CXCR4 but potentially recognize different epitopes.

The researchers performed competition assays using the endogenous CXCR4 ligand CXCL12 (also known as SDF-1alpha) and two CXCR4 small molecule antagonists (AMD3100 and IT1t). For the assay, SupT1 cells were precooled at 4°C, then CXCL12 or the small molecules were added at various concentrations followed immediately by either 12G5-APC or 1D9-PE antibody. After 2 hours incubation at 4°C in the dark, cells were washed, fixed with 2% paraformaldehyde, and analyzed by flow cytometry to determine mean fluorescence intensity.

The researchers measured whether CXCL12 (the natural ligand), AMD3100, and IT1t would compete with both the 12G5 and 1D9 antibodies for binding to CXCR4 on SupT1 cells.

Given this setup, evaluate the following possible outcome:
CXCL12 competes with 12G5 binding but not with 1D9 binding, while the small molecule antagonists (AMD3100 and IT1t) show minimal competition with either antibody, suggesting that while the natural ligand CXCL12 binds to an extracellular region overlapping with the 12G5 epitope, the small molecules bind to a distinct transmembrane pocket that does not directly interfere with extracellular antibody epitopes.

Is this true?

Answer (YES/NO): NO